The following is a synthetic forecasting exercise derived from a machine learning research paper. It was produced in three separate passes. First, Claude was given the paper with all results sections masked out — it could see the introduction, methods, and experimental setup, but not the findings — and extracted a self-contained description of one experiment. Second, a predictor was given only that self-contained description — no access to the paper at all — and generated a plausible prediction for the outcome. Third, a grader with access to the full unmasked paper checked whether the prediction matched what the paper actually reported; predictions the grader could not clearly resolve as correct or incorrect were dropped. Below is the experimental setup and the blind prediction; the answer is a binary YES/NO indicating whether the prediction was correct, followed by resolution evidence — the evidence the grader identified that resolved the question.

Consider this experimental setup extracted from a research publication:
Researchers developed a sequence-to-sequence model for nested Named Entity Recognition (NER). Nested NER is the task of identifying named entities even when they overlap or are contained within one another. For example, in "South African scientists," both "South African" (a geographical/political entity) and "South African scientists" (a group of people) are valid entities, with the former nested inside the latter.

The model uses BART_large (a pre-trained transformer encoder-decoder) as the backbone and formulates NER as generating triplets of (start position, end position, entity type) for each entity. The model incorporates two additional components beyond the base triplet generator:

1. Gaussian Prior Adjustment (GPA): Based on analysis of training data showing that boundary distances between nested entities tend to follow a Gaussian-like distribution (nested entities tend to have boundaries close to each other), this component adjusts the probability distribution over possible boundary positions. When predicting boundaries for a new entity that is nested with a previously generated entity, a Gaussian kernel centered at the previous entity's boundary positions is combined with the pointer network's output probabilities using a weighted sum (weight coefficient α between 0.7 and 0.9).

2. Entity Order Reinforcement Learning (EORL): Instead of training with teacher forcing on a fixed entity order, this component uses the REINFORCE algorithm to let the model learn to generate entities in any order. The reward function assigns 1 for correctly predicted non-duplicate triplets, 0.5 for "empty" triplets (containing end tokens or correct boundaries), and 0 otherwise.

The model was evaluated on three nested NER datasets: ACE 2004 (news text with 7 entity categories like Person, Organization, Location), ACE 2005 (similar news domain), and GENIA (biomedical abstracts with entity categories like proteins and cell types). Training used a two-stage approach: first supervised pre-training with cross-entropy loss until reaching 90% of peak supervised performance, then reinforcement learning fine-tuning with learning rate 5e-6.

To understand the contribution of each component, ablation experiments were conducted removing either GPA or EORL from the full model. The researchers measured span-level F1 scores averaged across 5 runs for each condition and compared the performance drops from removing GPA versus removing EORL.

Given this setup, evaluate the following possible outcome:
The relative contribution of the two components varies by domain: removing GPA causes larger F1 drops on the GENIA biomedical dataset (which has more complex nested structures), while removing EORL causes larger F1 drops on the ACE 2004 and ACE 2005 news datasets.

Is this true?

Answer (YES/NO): NO